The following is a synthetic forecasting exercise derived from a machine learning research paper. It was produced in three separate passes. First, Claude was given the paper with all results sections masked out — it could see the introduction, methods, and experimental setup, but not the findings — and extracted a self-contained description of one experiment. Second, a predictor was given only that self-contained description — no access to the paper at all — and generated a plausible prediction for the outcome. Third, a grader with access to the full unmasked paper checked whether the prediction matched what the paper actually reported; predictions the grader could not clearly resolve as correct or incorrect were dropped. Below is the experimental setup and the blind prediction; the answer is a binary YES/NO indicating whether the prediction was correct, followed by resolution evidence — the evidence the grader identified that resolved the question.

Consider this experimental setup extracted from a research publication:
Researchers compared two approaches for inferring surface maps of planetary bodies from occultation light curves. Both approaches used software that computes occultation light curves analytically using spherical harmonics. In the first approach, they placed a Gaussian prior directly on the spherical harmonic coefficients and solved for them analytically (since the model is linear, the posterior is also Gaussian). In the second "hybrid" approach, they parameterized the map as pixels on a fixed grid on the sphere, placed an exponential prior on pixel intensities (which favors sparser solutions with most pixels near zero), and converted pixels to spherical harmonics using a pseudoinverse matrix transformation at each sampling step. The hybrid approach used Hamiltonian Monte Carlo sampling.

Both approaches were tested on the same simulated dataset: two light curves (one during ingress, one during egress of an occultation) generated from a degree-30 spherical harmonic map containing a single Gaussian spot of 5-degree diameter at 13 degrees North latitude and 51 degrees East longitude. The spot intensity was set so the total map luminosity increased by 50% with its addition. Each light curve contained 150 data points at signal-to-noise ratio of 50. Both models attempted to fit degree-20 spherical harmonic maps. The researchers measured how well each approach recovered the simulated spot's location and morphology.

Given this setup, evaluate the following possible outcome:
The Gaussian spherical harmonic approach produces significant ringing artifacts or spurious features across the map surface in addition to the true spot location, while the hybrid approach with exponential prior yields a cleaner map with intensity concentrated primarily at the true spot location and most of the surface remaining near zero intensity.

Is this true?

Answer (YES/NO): NO